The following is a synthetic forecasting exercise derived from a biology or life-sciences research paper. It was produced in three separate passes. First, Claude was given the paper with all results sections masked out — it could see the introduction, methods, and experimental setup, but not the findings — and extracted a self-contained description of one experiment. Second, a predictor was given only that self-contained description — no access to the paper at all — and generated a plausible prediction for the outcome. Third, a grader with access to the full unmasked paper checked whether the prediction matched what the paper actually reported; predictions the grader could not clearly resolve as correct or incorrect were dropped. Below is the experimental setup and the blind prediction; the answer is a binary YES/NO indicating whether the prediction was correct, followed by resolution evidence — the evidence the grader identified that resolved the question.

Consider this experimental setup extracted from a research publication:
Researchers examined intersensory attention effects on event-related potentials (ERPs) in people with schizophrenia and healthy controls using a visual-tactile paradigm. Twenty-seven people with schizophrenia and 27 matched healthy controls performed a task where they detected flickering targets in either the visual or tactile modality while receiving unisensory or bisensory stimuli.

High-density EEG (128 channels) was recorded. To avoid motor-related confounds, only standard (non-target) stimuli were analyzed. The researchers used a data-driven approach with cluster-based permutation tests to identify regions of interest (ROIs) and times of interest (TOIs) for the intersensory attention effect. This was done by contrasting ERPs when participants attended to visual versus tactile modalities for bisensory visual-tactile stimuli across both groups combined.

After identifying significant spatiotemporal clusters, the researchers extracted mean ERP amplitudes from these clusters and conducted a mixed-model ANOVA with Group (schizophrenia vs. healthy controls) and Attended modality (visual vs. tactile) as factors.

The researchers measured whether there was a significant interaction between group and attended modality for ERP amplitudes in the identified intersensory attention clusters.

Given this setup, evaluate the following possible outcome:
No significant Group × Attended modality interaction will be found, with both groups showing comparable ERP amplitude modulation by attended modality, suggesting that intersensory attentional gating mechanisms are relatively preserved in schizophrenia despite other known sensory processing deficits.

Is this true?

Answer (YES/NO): NO